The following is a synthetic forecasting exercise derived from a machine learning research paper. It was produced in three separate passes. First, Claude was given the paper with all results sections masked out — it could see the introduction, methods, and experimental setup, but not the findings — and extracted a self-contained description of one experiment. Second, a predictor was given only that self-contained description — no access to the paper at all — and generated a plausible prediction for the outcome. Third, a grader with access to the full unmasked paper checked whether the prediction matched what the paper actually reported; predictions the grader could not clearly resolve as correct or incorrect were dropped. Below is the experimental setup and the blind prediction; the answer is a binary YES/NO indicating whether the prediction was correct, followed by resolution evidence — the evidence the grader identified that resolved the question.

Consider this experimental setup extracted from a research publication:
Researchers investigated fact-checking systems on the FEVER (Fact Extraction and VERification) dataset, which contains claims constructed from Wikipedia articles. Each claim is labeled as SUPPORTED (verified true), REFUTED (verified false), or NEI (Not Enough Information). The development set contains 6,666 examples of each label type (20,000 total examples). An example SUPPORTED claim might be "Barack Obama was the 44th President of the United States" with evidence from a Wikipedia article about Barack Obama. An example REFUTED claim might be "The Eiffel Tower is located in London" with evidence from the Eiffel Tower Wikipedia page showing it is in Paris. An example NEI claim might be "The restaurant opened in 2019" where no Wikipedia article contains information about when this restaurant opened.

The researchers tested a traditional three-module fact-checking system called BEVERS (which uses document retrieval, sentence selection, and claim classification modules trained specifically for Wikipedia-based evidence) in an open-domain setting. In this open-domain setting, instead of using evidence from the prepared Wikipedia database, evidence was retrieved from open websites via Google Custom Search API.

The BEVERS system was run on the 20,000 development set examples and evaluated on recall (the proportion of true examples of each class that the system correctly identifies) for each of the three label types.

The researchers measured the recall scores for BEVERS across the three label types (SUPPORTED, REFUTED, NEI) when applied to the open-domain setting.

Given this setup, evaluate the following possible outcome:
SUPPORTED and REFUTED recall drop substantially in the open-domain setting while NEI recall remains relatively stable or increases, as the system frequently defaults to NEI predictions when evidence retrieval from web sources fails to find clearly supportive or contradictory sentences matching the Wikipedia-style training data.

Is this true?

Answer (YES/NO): NO